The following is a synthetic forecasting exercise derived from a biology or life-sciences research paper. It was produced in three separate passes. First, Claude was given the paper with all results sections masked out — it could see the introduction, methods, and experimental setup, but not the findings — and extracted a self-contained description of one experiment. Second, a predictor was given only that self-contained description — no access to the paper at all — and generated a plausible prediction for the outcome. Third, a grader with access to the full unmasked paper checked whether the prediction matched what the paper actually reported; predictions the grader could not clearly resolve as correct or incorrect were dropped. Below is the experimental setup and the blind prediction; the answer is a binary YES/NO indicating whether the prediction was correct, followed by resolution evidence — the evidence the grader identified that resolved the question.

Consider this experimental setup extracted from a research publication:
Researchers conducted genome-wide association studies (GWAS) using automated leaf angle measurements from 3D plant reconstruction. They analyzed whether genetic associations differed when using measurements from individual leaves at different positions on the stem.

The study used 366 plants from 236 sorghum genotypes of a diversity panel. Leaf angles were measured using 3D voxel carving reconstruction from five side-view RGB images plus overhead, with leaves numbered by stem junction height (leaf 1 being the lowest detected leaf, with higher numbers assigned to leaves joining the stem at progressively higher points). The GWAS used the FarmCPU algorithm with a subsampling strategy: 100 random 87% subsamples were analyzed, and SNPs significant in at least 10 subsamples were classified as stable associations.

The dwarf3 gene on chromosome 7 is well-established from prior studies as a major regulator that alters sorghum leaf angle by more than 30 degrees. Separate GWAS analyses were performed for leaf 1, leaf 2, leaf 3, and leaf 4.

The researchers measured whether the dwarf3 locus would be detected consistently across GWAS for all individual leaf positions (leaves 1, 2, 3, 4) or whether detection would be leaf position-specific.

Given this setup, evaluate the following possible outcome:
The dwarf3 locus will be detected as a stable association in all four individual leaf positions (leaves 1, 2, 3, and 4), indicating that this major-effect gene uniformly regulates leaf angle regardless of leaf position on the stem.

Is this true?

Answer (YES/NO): NO